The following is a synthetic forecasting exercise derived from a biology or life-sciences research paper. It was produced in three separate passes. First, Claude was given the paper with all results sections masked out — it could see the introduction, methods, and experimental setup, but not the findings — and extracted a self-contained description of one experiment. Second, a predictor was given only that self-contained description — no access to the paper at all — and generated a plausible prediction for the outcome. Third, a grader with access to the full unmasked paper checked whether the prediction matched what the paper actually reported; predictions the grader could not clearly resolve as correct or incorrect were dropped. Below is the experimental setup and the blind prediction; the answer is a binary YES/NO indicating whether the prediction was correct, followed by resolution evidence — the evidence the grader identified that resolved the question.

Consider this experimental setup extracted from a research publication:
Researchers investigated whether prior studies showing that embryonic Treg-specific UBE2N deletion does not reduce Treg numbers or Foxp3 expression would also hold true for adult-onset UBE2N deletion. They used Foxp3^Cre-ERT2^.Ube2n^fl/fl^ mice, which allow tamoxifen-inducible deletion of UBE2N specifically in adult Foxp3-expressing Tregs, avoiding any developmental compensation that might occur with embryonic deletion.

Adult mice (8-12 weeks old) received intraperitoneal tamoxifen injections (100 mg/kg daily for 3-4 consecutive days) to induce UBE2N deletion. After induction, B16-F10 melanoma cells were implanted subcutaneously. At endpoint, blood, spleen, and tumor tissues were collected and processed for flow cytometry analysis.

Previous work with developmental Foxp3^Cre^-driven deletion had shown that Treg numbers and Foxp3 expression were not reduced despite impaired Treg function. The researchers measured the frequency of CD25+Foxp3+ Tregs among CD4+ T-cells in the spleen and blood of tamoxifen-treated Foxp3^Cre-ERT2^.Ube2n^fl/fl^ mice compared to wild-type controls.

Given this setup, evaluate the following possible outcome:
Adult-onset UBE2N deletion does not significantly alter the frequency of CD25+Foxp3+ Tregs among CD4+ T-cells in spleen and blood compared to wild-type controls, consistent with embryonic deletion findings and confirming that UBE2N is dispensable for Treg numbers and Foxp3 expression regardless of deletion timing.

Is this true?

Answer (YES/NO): YES